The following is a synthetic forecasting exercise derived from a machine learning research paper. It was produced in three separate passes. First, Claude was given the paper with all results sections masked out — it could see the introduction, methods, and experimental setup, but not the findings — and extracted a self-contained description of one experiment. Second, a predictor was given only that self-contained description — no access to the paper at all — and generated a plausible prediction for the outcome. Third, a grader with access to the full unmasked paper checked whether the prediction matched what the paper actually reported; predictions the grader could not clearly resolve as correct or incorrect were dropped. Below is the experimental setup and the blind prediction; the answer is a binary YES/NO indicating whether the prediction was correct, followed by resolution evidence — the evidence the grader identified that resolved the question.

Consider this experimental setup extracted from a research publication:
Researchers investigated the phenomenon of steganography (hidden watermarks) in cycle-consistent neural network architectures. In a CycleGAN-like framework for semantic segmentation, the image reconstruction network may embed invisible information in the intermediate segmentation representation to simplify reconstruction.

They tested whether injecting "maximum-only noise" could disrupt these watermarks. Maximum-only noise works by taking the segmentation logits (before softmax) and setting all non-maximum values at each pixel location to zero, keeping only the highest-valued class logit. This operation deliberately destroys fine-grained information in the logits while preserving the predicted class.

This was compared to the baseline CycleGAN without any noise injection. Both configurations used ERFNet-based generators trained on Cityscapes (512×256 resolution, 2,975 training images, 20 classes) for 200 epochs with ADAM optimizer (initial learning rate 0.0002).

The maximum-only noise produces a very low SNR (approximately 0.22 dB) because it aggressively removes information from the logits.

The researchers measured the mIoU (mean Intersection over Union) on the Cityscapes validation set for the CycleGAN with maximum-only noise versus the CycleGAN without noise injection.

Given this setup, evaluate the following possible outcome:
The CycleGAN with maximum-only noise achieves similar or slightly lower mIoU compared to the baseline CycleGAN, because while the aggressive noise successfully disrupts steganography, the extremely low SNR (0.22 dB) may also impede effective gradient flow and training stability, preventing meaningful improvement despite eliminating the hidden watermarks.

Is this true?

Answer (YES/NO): NO